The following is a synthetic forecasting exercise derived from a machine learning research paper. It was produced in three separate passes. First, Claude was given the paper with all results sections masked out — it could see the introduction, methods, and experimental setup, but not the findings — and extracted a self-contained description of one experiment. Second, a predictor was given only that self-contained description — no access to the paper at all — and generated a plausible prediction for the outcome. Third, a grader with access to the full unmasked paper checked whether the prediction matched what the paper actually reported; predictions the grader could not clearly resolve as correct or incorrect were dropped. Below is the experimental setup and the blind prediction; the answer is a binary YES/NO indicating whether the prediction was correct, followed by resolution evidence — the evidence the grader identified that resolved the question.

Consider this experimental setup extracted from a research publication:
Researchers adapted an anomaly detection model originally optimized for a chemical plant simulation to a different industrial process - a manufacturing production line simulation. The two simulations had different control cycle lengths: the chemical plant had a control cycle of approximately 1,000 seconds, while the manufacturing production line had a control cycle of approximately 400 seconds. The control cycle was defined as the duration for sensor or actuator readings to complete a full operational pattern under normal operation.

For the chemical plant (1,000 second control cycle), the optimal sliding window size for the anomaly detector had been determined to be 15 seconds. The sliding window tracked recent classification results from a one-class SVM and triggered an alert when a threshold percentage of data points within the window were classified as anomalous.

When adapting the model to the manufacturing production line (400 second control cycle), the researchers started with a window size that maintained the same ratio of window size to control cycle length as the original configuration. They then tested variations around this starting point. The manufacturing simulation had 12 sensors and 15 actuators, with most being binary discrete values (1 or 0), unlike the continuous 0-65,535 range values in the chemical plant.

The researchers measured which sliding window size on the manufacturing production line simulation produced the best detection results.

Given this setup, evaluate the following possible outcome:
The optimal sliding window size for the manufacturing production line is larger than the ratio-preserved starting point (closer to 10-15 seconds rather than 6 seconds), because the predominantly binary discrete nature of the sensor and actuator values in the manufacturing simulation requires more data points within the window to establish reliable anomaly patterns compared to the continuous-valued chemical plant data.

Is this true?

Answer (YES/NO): NO